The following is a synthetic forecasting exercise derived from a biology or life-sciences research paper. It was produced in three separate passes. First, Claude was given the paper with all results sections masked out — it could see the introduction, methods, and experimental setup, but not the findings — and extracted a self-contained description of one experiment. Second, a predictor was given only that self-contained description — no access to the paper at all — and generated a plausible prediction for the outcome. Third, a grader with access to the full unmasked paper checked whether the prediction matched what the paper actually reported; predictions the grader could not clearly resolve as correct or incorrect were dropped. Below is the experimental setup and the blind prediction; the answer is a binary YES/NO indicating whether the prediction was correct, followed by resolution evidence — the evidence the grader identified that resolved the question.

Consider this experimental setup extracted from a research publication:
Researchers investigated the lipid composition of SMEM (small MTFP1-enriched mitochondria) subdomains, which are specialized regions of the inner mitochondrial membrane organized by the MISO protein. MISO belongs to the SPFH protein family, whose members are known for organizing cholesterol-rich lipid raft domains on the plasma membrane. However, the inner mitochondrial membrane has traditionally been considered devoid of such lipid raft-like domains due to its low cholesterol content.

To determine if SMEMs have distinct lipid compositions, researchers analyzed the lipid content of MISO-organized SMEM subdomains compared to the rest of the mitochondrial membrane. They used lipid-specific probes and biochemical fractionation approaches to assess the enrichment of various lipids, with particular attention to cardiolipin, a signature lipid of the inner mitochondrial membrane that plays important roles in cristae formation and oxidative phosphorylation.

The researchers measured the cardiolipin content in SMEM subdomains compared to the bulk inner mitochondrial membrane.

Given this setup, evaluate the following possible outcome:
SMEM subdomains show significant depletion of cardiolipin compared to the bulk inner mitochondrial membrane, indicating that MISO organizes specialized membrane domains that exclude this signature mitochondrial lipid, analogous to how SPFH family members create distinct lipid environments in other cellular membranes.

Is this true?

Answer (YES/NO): NO